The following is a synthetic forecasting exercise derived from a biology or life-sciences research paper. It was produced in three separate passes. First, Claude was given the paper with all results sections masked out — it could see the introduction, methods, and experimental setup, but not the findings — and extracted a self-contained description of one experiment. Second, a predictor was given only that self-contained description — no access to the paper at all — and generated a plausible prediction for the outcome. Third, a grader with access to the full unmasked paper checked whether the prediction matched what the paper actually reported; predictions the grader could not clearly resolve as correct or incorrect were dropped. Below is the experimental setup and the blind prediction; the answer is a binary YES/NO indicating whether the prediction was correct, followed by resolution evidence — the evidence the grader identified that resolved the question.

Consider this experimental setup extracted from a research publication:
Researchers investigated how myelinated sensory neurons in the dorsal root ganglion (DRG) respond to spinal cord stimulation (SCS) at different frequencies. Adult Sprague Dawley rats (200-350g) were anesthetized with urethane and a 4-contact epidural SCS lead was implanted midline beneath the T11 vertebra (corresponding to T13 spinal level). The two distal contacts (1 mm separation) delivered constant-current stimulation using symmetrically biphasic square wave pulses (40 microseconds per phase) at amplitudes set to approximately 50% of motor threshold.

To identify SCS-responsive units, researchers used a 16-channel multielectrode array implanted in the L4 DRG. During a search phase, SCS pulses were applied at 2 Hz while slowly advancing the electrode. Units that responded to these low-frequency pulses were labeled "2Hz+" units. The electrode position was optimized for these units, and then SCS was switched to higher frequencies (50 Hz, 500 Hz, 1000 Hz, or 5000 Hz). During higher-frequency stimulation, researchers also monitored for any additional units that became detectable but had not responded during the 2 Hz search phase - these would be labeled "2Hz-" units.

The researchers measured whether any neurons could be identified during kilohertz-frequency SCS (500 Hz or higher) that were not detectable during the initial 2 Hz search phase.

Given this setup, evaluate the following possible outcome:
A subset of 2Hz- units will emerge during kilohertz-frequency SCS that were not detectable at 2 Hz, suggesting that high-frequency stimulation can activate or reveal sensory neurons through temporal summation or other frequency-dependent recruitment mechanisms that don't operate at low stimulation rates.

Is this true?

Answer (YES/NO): YES